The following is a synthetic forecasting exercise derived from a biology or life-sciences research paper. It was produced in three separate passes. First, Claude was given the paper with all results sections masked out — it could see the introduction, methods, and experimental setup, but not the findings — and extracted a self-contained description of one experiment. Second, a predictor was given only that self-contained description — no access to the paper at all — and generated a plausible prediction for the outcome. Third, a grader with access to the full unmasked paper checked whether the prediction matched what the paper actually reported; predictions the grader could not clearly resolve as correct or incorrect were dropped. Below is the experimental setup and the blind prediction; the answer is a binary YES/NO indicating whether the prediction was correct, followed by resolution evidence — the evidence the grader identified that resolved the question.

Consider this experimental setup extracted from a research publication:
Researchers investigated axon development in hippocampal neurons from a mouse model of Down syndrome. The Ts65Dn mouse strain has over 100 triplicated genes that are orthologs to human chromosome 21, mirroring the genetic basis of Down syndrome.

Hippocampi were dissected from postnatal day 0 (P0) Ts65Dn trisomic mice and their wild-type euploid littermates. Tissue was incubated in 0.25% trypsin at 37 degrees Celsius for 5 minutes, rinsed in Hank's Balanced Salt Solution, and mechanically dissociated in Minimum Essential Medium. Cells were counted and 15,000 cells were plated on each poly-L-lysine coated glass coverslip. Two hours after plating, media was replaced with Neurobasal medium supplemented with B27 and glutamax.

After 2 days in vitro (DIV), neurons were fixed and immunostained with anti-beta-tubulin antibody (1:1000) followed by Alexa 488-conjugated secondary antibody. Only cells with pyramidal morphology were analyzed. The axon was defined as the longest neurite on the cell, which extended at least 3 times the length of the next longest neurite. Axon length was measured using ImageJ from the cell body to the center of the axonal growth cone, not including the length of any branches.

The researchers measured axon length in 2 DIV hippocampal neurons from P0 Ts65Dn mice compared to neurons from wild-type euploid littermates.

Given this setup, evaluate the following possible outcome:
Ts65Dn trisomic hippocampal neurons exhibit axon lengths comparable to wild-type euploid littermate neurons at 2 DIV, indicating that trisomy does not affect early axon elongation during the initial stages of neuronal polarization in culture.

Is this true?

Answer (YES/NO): NO